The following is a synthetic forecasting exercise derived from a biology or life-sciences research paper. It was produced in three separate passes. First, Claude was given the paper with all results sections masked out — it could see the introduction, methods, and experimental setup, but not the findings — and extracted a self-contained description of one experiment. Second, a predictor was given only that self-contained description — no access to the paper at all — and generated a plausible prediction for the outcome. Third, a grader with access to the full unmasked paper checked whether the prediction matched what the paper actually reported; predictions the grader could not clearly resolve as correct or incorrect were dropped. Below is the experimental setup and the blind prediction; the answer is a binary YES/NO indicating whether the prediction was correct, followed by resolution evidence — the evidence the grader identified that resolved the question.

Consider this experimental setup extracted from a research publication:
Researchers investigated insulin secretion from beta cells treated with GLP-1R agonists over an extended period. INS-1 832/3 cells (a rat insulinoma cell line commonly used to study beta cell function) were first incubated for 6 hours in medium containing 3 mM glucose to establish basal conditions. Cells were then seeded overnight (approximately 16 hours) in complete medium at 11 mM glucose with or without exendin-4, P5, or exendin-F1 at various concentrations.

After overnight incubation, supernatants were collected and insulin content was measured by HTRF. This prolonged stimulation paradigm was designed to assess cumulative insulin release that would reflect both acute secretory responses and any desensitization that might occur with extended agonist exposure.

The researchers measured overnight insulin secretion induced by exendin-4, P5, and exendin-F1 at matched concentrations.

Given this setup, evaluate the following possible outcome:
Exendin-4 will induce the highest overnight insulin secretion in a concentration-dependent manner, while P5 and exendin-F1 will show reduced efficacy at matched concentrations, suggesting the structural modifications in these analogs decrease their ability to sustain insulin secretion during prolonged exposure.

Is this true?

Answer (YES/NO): NO